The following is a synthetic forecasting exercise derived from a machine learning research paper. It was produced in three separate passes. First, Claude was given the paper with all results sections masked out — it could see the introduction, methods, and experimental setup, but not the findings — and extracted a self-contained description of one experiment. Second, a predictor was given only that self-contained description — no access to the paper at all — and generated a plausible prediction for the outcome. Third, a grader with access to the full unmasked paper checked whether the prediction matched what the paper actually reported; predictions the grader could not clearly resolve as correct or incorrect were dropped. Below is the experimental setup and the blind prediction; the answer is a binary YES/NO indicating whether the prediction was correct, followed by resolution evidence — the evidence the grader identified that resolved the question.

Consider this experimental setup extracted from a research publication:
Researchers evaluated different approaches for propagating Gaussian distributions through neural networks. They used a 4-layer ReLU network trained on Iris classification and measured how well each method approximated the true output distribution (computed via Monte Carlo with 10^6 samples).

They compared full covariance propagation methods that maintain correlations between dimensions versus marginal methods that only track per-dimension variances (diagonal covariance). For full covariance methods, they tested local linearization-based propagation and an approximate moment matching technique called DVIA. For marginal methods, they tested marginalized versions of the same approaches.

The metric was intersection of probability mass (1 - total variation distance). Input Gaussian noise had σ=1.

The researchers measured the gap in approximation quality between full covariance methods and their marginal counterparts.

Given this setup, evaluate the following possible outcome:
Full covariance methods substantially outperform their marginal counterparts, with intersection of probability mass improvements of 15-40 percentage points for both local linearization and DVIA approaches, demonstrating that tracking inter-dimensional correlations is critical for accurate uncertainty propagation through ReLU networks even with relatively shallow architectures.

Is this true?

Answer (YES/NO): NO